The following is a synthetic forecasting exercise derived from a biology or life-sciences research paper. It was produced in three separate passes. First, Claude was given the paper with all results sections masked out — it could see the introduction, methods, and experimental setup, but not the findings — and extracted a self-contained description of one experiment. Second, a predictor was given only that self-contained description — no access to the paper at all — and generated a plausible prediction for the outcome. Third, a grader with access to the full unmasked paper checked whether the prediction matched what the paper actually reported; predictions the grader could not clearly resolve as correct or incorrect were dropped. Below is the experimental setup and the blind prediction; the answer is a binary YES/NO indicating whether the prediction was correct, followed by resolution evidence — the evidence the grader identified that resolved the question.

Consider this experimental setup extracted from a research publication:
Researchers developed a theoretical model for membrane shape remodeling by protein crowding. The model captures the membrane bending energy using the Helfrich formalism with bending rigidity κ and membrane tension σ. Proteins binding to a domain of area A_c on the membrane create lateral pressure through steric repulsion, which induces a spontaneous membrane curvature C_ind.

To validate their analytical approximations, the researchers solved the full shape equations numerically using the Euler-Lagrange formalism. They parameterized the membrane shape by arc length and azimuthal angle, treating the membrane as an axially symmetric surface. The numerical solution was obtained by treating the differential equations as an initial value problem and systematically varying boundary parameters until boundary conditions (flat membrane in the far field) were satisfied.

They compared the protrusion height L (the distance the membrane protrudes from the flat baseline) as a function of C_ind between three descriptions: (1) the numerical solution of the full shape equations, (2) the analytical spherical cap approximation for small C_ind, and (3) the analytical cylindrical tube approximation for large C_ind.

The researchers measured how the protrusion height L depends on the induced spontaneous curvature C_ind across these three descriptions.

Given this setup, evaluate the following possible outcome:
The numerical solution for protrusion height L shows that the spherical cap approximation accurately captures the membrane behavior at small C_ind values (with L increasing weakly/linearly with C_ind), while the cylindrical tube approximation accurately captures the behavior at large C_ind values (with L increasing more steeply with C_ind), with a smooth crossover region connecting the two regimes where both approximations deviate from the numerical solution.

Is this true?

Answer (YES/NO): NO